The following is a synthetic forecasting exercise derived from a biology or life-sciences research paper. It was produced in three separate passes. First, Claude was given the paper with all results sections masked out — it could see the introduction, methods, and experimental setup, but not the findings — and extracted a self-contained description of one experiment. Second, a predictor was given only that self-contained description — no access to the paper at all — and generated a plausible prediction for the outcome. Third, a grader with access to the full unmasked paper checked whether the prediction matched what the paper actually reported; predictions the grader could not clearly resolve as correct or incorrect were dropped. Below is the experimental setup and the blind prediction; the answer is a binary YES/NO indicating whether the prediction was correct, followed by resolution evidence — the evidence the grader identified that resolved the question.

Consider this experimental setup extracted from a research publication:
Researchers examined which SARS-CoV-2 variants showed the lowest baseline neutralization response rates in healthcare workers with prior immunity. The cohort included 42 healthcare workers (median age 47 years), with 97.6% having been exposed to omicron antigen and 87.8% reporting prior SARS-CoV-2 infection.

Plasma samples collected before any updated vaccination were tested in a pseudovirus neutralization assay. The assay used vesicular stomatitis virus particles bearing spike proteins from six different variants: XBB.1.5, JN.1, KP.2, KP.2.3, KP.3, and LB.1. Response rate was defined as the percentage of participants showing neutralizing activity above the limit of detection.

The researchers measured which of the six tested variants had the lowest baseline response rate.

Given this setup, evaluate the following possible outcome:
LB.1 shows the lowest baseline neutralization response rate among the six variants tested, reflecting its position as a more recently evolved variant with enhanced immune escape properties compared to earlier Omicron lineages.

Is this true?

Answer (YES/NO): YES